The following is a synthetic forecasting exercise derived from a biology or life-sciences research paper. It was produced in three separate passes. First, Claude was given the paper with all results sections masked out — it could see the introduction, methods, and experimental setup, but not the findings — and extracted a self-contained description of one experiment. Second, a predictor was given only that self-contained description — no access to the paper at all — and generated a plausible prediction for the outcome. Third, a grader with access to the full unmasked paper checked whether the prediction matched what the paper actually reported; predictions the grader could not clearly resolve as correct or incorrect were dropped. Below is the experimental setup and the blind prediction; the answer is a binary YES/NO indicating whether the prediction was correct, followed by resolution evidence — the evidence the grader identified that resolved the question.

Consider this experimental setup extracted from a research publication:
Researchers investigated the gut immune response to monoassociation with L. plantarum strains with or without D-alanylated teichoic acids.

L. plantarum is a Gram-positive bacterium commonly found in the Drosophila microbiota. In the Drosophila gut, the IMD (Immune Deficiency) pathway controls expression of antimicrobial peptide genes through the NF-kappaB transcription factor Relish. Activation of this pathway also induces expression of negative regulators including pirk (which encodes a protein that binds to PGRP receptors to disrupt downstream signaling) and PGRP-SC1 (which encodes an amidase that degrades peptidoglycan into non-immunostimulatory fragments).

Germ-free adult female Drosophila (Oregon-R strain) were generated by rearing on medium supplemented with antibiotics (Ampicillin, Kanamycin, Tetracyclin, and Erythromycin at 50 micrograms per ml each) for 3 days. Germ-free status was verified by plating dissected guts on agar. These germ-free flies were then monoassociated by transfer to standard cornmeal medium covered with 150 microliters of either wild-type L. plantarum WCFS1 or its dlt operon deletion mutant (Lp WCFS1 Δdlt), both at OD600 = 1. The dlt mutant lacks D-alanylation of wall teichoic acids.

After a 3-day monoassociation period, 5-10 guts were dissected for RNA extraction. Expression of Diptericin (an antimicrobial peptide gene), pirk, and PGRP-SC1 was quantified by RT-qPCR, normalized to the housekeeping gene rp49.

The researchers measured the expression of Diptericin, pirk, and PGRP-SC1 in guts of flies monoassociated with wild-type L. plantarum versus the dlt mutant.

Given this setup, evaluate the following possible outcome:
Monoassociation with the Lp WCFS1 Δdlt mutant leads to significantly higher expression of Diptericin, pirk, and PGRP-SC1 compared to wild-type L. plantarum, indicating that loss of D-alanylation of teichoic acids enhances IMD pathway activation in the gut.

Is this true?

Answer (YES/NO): YES